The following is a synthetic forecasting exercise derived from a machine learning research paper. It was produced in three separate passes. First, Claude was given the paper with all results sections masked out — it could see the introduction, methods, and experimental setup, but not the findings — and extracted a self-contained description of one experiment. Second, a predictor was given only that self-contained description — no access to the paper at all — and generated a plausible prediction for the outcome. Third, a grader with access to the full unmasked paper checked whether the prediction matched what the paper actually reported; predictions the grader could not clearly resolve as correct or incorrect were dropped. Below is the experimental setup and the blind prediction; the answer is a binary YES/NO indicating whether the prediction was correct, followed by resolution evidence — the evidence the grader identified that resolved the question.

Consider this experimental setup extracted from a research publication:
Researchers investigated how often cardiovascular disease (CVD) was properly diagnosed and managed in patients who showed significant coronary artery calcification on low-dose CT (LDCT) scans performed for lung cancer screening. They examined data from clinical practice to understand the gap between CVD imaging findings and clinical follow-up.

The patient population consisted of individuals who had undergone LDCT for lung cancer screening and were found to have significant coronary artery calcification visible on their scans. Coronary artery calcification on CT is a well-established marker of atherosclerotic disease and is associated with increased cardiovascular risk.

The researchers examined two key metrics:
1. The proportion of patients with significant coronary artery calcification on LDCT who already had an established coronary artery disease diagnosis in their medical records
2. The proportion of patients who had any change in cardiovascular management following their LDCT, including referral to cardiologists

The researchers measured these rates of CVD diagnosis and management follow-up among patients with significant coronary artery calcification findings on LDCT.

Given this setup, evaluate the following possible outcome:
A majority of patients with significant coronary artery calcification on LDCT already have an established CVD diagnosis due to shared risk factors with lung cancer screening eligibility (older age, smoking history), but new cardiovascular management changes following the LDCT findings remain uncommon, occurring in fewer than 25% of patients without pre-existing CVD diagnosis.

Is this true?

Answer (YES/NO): NO